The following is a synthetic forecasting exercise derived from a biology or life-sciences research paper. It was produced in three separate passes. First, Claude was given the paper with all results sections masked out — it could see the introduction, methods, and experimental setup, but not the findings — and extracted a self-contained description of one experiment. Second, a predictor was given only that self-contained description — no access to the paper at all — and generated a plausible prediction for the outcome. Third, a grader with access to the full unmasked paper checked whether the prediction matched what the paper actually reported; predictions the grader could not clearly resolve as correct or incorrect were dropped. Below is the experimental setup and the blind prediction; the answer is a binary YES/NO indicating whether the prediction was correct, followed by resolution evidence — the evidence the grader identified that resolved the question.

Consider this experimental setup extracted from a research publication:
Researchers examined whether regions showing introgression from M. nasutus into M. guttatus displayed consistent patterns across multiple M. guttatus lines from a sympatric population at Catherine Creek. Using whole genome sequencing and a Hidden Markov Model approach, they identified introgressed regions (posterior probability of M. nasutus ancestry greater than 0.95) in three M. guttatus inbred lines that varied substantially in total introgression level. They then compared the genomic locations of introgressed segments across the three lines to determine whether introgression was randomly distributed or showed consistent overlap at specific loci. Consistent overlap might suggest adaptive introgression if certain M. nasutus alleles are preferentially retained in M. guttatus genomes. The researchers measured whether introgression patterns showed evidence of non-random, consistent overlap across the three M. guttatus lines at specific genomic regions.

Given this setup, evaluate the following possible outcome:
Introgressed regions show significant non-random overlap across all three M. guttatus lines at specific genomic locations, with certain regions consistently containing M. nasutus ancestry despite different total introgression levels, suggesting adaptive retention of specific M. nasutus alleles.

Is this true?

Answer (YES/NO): YES